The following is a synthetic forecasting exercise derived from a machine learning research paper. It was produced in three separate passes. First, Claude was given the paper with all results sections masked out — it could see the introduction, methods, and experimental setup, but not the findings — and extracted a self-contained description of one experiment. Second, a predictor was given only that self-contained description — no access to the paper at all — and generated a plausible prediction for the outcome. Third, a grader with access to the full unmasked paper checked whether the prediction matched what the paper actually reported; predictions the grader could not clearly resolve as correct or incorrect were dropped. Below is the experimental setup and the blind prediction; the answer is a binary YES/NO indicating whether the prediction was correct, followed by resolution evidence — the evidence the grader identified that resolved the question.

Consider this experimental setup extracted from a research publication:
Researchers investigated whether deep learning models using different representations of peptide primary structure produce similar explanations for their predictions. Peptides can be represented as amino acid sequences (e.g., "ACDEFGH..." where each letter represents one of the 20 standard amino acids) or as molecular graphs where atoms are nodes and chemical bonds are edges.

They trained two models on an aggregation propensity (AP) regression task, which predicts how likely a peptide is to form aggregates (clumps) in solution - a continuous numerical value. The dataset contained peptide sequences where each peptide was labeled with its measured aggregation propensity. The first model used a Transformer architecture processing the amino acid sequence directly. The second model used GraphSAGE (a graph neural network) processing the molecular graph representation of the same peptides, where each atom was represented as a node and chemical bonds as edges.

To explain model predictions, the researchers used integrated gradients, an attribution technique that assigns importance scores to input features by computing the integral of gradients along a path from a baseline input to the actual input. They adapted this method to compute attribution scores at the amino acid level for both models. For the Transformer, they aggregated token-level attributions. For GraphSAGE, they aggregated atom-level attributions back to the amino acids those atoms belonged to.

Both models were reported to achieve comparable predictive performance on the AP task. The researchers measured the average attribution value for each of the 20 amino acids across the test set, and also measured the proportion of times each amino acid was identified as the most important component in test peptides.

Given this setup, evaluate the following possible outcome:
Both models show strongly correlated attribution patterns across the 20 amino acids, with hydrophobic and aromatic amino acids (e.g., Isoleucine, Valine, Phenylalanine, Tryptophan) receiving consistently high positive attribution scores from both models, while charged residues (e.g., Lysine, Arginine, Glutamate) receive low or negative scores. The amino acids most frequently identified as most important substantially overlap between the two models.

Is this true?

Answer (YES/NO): NO